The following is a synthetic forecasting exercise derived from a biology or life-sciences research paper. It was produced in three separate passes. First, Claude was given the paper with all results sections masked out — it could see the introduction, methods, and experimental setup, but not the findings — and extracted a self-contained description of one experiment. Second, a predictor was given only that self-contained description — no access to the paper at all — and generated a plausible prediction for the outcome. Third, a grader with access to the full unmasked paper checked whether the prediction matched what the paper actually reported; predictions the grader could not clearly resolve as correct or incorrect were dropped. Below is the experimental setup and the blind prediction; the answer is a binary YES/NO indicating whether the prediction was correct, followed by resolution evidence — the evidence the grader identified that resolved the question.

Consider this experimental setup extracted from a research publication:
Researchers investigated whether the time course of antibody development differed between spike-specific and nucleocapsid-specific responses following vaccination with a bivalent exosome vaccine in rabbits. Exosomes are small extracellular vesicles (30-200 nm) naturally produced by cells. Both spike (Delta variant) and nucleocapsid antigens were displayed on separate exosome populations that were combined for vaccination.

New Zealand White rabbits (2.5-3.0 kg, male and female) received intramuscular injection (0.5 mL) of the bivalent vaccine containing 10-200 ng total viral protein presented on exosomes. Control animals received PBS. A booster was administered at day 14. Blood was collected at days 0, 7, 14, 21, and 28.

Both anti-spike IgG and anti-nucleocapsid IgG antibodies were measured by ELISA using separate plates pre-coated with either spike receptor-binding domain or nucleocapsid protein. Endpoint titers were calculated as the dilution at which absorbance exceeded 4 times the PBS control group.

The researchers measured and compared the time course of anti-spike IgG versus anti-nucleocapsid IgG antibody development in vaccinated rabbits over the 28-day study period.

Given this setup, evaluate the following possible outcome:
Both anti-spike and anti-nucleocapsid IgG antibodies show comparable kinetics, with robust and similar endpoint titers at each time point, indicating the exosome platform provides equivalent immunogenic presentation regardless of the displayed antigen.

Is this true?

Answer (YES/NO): NO